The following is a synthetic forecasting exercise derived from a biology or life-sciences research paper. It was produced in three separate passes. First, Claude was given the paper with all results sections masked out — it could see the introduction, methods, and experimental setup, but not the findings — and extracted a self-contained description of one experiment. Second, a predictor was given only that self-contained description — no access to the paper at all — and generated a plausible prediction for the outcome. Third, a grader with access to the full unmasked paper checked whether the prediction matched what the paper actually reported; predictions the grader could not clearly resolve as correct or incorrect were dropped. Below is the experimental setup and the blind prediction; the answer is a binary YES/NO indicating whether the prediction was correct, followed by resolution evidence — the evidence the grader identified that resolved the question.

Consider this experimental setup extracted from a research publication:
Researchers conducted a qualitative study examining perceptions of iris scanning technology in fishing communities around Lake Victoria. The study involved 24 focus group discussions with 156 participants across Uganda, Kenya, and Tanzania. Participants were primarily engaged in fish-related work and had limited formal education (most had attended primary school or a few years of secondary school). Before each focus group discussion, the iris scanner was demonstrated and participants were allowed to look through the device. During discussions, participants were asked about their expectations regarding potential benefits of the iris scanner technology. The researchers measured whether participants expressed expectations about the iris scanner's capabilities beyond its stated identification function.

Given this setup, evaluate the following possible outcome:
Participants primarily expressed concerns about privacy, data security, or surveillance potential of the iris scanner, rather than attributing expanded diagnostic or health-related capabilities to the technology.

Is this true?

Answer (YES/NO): YES